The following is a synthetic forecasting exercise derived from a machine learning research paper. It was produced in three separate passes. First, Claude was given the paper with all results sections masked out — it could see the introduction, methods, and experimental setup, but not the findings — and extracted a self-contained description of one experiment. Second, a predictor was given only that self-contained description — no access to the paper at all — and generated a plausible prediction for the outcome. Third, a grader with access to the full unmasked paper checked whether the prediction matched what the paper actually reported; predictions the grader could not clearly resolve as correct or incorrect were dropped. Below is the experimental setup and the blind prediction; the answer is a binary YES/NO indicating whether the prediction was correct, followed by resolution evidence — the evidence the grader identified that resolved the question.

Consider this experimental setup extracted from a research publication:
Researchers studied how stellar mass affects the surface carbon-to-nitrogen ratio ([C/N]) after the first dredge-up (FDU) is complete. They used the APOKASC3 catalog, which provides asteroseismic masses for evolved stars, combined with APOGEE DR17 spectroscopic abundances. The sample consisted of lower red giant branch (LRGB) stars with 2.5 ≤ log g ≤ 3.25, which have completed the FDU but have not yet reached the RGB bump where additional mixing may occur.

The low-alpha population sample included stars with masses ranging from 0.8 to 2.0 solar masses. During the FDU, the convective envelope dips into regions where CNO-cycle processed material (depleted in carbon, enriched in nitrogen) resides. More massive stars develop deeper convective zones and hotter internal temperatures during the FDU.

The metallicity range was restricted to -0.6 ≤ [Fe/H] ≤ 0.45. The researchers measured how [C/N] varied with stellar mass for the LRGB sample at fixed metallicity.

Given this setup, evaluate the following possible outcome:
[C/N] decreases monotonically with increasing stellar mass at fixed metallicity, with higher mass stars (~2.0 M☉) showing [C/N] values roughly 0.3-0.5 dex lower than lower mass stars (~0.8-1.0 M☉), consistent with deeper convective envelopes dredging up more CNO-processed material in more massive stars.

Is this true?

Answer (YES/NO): NO